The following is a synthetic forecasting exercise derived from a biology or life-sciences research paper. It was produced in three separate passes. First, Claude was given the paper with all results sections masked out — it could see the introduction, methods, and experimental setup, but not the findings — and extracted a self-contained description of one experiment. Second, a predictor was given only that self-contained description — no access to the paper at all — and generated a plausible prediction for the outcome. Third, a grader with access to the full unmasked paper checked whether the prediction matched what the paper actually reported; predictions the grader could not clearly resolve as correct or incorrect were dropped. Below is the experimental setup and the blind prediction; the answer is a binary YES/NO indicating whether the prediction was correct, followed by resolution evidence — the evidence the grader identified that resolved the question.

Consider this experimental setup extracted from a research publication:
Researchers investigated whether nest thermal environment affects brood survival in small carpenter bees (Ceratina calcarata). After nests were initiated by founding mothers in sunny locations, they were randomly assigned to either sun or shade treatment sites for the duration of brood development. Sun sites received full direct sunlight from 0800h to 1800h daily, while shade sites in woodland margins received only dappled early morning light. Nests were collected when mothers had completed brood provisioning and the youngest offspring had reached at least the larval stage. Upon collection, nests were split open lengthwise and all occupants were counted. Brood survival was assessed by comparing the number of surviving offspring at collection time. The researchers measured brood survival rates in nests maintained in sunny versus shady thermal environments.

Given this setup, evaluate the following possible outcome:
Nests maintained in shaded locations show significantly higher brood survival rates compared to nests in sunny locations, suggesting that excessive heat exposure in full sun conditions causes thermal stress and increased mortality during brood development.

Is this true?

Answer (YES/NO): YES